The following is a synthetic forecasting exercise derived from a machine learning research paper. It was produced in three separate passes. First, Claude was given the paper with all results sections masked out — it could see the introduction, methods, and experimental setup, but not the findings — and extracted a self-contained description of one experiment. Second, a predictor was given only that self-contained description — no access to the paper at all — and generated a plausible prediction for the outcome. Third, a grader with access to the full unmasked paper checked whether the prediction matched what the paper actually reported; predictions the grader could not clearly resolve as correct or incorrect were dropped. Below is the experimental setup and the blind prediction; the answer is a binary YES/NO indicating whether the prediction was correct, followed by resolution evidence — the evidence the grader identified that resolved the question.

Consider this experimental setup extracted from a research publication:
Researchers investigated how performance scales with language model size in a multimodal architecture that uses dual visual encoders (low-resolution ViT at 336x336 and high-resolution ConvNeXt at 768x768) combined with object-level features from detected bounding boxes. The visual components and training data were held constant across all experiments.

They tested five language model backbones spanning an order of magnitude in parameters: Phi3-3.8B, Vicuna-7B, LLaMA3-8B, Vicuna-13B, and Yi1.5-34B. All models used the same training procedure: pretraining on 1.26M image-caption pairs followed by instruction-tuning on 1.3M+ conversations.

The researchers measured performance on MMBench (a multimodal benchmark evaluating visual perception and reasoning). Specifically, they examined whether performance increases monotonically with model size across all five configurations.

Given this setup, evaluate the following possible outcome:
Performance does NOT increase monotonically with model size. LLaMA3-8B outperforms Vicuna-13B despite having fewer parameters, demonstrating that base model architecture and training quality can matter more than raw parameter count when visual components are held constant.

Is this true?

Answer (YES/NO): YES